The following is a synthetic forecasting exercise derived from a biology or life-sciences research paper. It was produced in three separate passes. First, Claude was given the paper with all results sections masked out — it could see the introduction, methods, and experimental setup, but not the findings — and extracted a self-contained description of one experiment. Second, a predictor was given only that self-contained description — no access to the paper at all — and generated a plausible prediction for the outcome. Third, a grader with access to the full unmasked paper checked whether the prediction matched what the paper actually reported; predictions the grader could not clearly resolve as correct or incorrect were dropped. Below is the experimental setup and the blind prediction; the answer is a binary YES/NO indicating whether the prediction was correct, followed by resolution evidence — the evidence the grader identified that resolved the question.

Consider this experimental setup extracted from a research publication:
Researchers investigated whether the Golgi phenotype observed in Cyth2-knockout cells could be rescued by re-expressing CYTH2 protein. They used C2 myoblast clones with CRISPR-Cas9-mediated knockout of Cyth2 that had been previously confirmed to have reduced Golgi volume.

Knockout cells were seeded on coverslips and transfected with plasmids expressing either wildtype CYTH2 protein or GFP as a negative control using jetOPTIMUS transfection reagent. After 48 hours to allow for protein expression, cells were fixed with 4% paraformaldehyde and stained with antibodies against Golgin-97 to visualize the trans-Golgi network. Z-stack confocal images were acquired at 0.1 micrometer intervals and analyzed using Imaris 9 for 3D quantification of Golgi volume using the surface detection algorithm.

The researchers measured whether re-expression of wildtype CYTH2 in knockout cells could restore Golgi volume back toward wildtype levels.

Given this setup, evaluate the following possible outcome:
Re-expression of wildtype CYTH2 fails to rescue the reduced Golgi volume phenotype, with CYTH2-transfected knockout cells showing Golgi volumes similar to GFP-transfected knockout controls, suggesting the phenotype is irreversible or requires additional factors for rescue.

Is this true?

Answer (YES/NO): NO